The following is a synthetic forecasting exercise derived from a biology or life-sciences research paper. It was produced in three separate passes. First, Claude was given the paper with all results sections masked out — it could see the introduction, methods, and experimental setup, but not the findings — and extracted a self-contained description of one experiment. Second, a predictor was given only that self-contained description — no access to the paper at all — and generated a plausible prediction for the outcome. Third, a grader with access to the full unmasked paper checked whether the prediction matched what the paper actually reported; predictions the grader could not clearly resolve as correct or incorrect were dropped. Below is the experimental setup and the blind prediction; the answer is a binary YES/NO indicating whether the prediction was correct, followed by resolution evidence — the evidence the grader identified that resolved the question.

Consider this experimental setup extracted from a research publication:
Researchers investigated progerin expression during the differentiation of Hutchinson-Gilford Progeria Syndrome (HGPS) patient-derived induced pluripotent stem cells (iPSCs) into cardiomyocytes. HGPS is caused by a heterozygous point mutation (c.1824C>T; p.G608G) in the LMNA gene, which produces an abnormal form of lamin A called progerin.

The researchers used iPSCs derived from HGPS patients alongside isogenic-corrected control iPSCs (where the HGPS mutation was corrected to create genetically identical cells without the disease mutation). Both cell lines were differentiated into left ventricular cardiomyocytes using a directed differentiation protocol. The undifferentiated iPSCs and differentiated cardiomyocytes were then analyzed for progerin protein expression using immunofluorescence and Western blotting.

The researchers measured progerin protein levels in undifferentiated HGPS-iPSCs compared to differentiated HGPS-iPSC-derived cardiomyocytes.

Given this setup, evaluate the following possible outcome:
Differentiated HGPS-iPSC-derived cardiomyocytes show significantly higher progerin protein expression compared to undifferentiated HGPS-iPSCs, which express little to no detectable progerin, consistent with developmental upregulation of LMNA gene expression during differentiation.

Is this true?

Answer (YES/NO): YES